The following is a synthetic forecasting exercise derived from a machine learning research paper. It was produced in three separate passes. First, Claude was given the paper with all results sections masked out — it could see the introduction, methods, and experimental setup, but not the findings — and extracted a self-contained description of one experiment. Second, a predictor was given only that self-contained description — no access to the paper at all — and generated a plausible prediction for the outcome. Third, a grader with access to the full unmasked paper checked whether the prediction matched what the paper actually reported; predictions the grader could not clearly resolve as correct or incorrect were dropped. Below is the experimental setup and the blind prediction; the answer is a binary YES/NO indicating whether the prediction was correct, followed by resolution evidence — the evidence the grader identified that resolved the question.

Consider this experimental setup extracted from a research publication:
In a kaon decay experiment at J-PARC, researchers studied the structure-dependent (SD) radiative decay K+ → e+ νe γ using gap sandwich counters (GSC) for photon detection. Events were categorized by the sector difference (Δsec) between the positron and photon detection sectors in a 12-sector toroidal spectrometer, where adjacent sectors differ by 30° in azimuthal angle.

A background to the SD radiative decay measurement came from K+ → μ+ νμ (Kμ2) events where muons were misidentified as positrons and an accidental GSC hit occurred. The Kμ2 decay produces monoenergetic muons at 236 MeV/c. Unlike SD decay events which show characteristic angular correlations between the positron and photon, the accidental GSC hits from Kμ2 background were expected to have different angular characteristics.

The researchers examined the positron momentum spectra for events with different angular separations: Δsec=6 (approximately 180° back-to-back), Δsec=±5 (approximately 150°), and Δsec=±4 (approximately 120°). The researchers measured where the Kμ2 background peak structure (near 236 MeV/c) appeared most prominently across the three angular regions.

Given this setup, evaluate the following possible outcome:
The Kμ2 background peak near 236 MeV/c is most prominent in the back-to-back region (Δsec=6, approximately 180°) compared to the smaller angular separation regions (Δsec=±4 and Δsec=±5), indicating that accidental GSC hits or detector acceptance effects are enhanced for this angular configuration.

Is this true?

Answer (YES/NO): NO